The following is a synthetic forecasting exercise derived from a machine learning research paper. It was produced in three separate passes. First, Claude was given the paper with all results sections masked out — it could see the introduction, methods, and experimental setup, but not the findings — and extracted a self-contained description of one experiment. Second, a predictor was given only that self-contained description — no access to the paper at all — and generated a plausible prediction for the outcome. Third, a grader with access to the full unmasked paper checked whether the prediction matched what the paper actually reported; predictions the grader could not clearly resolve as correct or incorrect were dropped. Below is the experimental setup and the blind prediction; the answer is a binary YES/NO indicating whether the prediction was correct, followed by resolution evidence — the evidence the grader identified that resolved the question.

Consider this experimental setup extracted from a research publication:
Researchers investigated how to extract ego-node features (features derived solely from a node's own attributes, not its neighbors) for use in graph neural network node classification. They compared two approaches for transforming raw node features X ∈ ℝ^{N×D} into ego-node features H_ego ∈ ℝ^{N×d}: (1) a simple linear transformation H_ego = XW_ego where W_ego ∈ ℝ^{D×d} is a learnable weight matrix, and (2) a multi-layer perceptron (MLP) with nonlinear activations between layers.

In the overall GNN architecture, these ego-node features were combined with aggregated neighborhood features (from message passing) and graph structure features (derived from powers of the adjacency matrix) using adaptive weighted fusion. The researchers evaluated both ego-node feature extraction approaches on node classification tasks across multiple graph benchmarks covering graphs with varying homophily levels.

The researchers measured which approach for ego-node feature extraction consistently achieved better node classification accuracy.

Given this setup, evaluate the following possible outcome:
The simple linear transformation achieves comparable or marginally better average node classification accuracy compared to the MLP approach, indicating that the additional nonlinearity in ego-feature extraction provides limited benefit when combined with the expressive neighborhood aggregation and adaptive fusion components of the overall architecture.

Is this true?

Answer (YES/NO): YES